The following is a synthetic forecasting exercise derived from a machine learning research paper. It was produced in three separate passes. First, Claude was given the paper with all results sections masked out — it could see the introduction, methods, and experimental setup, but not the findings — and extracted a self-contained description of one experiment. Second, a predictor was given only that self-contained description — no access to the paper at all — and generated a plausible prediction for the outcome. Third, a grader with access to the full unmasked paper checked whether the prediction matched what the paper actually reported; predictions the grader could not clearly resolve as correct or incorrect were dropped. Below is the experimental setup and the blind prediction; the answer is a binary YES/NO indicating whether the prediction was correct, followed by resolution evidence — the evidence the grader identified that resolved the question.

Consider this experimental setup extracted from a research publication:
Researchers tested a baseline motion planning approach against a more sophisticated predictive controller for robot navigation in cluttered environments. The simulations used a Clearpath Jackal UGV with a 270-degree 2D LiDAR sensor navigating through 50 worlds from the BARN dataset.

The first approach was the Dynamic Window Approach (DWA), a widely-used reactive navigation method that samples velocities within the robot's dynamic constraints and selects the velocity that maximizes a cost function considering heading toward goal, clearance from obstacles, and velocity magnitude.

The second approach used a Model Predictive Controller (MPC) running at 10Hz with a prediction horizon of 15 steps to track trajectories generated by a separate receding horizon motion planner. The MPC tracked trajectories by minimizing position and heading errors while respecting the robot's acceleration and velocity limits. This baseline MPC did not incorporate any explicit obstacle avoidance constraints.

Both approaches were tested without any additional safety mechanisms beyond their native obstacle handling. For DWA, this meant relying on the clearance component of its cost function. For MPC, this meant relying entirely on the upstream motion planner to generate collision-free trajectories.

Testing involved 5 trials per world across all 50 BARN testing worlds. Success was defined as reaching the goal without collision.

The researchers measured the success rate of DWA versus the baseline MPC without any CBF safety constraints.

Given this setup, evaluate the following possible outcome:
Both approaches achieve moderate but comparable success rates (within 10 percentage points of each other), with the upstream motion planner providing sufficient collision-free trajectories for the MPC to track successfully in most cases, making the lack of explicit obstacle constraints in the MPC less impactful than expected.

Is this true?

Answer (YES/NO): NO